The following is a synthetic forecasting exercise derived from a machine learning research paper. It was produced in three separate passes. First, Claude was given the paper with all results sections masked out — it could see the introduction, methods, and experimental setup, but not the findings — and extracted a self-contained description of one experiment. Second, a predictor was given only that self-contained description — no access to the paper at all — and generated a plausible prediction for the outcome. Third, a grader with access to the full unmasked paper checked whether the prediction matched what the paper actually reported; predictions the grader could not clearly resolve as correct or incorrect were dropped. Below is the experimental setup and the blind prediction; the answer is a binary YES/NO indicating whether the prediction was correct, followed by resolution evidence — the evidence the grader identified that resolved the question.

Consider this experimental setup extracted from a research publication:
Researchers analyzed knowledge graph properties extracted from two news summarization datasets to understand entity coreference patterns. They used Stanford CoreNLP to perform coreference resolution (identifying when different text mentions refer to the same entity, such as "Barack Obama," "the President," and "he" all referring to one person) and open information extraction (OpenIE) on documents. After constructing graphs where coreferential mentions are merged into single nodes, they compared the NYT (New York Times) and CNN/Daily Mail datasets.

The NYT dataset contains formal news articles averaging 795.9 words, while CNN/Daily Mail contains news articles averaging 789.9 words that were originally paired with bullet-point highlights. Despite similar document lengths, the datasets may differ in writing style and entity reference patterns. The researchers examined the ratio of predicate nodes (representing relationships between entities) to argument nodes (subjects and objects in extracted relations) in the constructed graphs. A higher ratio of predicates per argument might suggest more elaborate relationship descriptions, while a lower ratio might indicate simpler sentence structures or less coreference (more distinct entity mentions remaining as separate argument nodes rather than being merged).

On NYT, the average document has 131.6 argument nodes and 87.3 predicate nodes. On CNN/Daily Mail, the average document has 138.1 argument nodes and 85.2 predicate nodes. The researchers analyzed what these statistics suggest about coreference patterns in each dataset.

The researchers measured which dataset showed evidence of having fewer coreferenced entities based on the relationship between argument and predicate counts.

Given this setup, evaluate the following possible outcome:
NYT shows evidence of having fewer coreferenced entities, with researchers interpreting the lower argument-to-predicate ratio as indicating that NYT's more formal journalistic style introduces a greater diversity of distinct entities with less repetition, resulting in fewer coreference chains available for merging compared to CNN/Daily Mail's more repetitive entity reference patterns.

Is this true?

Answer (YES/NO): NO